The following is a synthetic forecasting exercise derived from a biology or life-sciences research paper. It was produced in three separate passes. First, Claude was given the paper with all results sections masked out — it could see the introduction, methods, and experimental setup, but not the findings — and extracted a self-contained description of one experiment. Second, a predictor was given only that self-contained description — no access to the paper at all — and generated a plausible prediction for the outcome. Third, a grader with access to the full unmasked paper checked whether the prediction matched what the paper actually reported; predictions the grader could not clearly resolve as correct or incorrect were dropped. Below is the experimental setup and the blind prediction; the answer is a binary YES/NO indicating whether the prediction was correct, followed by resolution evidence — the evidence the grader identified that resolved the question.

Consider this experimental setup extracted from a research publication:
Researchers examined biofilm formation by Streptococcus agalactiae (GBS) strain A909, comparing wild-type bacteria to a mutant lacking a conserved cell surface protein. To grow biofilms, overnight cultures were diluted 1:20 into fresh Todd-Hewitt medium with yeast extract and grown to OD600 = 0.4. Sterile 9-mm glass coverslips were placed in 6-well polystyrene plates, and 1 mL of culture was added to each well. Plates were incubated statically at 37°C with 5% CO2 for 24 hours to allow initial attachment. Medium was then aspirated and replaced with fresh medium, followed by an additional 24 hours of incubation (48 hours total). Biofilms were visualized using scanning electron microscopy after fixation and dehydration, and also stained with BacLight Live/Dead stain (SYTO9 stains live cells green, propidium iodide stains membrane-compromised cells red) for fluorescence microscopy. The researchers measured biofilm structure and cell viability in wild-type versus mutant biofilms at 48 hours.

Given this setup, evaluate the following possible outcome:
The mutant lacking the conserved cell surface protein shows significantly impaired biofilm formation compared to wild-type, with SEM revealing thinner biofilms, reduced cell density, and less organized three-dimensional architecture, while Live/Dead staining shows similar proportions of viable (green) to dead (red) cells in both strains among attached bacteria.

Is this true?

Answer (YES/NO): NO